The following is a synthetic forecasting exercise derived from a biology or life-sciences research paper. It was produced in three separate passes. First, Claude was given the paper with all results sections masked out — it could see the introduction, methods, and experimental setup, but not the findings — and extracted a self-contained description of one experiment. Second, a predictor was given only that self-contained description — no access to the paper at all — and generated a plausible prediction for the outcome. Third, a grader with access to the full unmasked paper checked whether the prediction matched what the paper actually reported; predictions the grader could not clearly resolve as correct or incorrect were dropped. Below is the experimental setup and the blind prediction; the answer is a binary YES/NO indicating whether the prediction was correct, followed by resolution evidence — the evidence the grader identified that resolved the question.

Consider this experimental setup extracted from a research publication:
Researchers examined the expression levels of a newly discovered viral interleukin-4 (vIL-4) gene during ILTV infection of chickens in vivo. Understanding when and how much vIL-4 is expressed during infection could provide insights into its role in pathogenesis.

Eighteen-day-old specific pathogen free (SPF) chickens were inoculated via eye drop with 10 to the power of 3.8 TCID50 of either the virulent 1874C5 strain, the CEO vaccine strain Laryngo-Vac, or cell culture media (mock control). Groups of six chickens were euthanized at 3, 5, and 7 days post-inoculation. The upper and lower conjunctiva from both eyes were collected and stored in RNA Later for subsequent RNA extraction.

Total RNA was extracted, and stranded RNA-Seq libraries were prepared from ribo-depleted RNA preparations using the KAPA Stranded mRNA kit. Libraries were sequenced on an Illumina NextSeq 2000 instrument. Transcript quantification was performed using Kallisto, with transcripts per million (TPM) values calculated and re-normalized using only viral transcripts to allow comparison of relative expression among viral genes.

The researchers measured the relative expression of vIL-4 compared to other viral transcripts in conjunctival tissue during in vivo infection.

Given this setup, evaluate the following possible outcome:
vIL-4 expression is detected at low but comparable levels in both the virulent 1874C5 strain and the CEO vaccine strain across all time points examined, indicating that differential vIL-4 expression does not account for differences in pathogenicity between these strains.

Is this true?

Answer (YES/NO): NO